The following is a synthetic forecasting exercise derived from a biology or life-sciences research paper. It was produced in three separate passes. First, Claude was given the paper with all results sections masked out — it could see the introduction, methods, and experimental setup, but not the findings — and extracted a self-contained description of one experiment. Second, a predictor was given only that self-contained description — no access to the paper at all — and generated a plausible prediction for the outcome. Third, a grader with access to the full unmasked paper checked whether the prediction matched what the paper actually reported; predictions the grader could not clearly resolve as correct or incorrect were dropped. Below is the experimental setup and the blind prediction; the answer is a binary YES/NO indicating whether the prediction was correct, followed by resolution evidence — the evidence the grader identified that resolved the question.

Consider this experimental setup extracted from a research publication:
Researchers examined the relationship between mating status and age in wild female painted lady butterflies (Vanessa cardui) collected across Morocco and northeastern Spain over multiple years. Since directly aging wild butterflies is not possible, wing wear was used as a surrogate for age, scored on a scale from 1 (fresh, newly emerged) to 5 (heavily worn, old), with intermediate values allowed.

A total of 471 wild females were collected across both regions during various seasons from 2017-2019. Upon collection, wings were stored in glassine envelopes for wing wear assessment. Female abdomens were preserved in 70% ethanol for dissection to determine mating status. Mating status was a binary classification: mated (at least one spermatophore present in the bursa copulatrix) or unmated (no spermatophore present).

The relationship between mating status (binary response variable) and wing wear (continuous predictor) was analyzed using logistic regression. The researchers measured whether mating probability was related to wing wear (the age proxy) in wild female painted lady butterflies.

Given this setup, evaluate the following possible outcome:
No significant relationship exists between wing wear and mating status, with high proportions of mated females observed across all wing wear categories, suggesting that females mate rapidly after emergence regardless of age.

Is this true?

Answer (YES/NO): NO